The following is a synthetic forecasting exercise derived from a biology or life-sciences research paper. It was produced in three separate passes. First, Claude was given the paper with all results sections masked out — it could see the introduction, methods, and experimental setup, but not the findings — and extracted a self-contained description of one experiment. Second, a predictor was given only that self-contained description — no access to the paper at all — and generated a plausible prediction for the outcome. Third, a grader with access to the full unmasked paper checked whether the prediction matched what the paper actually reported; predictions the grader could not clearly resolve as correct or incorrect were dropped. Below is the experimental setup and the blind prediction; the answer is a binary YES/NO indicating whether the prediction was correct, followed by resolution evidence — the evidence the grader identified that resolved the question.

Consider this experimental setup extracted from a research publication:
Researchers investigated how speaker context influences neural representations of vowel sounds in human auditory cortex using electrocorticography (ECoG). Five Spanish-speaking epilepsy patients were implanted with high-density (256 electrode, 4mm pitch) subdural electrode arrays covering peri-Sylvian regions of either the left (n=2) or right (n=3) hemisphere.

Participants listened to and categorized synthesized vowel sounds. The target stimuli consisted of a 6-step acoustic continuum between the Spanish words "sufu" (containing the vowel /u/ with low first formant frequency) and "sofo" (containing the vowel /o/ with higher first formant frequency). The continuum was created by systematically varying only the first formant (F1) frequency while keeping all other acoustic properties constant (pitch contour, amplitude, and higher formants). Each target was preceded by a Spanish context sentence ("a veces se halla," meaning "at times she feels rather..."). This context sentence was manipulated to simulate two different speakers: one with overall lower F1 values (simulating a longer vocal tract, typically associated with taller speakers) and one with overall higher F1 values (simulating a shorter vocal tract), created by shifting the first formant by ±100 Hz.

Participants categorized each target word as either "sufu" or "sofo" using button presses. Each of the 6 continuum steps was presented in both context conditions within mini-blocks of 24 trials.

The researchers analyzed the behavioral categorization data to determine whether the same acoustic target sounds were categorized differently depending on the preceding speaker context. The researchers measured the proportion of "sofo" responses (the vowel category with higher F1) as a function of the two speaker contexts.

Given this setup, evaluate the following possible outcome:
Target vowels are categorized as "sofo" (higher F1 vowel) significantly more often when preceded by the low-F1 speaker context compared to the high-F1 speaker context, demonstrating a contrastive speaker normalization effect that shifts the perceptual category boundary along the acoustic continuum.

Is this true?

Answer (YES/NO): YES